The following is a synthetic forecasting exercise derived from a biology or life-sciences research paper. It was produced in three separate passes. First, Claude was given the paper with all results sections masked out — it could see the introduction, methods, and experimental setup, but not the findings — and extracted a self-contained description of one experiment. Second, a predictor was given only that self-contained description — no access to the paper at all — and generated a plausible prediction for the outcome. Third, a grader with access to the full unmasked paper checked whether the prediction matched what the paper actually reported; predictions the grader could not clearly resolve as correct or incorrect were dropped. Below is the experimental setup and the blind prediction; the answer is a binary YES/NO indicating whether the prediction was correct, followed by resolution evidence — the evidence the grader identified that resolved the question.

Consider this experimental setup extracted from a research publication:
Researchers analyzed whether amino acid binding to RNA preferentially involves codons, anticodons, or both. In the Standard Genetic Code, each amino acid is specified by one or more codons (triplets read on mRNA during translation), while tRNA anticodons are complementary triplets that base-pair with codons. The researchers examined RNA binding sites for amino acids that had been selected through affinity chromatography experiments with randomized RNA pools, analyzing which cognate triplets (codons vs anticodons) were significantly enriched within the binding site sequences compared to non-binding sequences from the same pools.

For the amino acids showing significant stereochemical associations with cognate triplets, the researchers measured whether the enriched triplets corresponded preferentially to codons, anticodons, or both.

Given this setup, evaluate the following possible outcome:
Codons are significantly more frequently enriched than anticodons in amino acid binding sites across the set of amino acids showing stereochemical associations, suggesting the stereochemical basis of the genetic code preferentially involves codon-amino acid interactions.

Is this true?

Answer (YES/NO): NO